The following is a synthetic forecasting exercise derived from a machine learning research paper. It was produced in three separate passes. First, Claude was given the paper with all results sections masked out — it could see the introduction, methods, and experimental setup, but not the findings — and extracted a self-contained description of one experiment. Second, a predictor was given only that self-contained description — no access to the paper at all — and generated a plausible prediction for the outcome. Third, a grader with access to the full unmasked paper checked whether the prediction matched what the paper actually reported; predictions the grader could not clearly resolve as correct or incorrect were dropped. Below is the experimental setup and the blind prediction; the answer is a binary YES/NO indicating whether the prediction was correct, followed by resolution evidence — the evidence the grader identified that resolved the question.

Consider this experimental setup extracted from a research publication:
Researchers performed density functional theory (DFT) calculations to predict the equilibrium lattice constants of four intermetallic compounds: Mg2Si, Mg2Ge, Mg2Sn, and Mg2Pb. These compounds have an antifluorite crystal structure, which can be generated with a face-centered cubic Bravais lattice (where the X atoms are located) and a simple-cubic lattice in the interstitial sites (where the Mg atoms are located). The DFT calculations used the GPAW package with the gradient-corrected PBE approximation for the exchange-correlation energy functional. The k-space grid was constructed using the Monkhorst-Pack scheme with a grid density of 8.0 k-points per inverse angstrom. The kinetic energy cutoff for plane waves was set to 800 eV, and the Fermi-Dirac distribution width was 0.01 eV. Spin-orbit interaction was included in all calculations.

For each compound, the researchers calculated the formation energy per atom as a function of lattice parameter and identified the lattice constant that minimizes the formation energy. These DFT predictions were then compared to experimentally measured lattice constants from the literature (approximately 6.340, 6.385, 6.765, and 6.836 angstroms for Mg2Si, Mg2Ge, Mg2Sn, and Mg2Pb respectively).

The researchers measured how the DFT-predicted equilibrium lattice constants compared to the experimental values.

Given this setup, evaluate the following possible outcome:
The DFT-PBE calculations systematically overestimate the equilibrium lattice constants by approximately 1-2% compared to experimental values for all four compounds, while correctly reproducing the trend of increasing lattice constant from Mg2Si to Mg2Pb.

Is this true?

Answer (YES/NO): NO